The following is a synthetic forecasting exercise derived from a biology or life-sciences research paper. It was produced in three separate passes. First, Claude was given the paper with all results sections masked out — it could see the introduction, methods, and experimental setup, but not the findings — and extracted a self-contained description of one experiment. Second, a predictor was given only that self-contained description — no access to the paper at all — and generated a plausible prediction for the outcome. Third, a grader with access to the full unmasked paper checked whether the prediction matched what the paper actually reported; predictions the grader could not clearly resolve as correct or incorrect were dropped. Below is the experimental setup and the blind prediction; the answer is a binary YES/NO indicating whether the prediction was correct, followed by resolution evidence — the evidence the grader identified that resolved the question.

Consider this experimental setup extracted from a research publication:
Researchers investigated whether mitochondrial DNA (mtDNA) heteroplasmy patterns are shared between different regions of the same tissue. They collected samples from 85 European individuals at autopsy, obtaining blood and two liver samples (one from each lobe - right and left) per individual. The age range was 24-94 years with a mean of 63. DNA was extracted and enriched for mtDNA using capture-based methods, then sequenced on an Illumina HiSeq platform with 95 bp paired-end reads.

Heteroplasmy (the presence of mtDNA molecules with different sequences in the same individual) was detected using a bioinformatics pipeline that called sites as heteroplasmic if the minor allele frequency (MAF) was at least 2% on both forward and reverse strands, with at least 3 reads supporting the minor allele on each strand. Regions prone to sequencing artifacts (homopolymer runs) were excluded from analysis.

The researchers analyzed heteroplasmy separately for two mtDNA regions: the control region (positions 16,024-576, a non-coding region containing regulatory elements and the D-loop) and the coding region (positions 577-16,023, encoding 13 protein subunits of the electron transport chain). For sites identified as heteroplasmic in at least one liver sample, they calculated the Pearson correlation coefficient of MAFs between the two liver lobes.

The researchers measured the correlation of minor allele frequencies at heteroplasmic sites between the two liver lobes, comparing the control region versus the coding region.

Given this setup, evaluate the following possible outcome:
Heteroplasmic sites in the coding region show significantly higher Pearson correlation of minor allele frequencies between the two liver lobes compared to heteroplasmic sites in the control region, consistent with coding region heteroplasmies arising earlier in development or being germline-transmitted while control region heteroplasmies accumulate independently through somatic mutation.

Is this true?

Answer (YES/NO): NO